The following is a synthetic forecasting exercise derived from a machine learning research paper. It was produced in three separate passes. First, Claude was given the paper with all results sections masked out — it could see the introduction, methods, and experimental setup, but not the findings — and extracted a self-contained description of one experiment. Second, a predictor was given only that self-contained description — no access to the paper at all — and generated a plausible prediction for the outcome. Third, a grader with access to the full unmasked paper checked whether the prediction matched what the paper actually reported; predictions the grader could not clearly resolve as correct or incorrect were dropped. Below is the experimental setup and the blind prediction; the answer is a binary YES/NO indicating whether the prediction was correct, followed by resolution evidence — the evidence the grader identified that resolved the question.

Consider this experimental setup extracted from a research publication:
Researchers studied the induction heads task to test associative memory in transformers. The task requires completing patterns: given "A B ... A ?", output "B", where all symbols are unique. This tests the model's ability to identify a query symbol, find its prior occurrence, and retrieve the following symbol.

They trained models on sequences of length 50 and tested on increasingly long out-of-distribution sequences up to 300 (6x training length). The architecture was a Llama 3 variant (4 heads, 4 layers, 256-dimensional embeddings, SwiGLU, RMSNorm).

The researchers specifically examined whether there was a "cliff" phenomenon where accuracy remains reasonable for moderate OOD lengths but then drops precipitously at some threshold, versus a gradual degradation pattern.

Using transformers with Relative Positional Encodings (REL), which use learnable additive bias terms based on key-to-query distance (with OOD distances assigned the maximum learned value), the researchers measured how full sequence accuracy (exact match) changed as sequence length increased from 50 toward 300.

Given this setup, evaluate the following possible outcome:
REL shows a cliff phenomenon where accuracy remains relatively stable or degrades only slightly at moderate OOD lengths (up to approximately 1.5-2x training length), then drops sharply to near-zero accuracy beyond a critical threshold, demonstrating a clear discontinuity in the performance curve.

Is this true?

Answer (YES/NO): NO